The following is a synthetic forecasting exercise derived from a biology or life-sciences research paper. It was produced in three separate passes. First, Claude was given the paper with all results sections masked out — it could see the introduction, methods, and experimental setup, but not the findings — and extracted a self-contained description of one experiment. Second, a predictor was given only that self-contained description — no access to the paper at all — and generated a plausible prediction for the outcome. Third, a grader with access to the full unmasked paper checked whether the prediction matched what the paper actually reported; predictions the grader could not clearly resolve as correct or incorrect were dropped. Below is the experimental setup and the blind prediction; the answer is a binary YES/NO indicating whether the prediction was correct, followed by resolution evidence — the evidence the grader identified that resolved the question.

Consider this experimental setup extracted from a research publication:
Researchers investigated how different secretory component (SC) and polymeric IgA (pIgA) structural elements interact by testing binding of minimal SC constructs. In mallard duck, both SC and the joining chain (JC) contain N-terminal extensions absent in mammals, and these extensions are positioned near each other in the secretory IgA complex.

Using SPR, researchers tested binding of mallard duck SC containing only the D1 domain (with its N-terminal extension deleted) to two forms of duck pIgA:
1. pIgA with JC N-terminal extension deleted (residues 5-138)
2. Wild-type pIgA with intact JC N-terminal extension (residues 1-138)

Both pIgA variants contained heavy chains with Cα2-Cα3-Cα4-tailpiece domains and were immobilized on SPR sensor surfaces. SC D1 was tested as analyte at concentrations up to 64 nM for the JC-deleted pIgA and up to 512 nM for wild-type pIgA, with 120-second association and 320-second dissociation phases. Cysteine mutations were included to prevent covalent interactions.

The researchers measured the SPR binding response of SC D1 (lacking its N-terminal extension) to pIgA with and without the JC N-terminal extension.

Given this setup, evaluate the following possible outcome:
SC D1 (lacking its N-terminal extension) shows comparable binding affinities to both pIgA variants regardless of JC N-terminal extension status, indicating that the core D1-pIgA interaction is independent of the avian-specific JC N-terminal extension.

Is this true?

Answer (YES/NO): YES